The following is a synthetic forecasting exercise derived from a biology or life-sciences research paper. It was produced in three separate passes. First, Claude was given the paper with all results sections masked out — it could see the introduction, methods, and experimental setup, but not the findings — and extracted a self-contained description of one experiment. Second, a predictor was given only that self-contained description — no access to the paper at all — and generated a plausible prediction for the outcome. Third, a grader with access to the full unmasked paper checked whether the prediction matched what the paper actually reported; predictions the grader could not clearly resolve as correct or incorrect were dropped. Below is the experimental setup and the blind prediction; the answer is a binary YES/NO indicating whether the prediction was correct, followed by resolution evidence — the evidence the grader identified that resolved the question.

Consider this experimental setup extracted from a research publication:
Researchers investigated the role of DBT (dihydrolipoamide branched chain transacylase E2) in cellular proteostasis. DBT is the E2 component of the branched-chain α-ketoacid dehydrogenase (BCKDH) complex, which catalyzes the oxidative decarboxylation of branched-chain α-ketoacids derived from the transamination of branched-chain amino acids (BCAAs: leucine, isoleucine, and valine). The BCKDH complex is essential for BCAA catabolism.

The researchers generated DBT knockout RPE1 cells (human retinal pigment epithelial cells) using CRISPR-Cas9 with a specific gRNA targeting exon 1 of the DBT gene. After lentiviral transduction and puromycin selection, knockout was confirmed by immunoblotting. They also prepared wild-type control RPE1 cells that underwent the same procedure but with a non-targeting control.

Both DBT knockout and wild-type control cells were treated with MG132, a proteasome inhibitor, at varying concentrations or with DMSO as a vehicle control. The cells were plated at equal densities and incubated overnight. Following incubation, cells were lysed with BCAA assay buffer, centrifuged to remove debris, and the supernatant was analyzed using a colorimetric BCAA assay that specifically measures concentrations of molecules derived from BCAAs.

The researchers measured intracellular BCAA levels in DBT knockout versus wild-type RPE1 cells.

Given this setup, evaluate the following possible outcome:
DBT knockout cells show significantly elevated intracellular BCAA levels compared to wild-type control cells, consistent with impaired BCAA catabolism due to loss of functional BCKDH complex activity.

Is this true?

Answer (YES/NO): YES